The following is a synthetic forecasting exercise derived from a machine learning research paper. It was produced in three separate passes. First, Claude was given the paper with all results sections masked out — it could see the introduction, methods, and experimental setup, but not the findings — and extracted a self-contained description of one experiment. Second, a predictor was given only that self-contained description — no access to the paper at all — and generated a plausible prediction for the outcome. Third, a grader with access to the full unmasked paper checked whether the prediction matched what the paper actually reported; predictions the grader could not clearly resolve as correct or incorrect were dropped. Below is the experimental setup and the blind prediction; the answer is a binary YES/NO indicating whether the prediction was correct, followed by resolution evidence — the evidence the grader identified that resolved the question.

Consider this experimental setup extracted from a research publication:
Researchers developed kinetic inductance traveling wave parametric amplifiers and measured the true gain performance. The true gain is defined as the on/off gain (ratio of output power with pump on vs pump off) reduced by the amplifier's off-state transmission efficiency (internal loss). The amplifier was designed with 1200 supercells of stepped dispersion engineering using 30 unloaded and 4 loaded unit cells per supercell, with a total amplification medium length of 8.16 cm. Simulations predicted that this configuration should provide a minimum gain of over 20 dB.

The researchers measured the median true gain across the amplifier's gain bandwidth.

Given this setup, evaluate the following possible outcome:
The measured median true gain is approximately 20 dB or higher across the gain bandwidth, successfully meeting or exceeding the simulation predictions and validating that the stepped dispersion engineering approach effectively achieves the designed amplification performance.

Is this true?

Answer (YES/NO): NO